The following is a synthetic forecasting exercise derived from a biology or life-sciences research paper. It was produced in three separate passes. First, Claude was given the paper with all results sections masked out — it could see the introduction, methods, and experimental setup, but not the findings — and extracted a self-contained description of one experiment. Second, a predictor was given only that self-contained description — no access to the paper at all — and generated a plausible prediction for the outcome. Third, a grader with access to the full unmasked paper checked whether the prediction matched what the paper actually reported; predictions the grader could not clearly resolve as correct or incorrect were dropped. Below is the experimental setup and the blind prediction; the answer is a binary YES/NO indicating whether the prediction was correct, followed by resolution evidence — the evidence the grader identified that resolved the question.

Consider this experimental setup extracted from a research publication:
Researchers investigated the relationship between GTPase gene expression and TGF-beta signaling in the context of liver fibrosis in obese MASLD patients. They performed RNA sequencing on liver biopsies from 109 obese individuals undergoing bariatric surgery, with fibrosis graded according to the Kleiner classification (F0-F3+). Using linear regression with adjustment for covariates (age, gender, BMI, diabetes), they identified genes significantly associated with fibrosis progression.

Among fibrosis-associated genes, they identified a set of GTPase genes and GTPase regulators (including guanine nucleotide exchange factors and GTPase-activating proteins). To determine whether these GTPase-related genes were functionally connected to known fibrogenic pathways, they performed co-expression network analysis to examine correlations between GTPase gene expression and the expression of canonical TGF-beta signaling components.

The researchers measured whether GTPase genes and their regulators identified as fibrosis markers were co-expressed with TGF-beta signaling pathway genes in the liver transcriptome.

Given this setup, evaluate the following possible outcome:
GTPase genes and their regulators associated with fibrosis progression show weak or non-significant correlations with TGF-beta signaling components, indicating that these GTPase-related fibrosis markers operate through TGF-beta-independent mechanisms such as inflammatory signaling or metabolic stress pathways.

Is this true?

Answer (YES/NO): NO